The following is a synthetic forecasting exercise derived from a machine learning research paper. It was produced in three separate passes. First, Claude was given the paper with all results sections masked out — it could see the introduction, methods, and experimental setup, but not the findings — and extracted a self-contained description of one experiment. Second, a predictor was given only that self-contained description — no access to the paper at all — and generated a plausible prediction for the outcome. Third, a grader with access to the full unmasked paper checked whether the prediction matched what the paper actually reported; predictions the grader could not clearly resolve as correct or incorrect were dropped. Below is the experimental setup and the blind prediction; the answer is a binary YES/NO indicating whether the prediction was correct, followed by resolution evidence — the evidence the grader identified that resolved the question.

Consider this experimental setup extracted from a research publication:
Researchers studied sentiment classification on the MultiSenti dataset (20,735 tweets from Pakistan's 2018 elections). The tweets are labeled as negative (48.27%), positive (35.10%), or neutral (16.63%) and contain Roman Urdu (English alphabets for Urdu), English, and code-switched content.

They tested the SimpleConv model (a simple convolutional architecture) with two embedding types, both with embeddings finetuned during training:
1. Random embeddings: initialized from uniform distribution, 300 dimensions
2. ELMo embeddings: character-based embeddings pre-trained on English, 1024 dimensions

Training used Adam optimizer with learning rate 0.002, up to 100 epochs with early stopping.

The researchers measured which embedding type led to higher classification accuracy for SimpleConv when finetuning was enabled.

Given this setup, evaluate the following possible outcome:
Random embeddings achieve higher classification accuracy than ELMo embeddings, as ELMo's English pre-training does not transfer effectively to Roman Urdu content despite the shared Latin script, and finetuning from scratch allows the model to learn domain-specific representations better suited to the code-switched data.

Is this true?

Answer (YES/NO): YES